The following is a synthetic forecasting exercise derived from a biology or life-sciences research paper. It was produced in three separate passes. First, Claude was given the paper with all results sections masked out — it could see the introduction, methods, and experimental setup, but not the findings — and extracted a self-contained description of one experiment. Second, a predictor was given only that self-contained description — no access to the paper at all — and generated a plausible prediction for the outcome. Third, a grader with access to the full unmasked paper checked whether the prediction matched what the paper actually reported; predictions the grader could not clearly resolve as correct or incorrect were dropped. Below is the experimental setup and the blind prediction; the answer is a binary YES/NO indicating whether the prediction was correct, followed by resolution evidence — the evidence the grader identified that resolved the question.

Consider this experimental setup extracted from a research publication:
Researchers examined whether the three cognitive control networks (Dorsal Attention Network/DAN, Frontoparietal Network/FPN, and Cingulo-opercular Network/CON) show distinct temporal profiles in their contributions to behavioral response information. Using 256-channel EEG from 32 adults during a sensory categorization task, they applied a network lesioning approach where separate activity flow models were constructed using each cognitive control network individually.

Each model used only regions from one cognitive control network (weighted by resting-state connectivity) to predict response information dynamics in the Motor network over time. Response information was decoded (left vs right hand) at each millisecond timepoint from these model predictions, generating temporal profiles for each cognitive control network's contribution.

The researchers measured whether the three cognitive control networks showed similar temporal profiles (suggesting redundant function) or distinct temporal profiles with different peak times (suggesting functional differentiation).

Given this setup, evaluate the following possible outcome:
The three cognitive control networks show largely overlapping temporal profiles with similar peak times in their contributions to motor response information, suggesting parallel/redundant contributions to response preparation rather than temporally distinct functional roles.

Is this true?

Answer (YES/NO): NO